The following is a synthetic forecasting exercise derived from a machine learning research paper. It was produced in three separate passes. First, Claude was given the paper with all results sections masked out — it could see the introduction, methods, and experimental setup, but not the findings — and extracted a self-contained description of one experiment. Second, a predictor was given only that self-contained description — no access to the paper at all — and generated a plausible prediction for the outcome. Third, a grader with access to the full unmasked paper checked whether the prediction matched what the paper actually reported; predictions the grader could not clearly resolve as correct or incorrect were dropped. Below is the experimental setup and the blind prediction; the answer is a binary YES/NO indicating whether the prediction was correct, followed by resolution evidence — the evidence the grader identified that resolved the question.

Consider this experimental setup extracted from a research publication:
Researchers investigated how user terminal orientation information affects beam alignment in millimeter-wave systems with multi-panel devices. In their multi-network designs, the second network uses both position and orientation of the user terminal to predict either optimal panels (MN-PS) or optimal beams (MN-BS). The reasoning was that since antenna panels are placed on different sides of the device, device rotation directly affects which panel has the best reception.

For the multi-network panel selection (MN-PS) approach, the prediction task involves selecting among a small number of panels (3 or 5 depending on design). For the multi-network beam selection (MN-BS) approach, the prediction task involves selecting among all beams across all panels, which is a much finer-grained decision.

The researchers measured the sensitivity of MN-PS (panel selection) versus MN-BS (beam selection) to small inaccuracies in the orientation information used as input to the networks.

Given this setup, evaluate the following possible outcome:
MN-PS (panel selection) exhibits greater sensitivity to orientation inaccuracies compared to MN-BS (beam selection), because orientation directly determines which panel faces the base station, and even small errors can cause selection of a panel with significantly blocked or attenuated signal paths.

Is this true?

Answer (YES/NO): NO